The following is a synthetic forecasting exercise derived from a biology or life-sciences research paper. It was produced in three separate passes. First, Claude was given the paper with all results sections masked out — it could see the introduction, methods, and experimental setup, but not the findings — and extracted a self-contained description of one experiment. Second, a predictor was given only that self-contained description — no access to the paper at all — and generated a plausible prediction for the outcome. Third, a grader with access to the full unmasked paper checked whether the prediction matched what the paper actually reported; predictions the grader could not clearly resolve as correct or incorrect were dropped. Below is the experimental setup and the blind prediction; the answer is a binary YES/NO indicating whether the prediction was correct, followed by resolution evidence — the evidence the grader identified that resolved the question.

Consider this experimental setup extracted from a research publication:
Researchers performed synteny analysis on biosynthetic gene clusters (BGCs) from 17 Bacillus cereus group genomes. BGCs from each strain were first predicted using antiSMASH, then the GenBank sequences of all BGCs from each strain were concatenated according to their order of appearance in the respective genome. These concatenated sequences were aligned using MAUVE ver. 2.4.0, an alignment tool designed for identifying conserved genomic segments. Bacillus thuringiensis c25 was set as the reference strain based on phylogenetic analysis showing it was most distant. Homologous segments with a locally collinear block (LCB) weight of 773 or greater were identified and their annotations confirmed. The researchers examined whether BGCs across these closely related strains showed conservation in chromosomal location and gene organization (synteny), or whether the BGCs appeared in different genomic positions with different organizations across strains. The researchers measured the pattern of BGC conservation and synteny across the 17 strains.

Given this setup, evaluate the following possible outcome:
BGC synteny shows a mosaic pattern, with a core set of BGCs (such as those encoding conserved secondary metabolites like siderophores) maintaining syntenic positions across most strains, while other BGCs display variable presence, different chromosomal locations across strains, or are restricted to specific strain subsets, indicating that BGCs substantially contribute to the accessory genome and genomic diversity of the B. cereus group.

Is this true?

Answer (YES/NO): YES